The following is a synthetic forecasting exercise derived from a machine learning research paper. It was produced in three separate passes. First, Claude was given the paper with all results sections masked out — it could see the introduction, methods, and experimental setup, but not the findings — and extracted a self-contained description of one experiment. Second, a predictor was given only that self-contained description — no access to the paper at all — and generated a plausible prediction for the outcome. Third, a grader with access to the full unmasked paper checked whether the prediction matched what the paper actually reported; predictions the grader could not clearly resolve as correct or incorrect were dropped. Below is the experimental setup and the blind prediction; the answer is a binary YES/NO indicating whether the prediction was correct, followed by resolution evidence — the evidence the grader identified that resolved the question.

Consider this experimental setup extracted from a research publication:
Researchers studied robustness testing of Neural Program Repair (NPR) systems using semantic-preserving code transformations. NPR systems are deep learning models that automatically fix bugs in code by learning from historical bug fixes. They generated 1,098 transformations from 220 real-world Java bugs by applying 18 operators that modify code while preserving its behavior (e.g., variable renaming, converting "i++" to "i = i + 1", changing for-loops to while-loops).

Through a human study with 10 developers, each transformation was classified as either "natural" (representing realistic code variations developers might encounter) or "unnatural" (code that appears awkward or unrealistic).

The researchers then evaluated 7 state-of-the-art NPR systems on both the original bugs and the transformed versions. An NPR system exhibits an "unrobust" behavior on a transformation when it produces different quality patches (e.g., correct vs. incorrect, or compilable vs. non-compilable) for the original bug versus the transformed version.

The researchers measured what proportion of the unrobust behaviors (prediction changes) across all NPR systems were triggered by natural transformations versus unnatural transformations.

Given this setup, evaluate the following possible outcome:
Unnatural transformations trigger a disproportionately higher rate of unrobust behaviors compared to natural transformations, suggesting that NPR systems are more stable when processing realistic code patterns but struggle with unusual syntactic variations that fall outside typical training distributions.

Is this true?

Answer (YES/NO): YES